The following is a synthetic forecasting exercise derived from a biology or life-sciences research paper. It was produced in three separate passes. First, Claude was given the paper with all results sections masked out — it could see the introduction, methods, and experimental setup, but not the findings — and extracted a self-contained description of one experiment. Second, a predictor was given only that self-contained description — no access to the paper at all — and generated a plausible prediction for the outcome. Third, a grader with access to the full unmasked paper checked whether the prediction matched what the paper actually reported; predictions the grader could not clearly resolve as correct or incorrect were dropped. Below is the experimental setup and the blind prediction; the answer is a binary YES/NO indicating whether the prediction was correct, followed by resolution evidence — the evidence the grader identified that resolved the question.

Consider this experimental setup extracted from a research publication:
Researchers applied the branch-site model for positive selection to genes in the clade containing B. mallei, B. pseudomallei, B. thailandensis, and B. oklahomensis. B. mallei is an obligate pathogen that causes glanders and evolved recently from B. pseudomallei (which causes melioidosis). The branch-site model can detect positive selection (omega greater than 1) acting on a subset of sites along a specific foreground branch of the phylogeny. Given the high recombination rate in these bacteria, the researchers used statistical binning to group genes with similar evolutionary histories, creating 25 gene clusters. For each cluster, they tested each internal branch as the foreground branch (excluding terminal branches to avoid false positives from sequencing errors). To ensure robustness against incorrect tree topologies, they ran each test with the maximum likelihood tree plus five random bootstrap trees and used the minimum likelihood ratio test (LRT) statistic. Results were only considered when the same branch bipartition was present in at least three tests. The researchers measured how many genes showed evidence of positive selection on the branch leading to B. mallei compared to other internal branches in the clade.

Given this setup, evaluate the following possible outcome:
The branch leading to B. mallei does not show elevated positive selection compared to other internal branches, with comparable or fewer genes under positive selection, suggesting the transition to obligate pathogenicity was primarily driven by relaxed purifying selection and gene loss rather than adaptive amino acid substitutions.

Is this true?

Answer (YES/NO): NO